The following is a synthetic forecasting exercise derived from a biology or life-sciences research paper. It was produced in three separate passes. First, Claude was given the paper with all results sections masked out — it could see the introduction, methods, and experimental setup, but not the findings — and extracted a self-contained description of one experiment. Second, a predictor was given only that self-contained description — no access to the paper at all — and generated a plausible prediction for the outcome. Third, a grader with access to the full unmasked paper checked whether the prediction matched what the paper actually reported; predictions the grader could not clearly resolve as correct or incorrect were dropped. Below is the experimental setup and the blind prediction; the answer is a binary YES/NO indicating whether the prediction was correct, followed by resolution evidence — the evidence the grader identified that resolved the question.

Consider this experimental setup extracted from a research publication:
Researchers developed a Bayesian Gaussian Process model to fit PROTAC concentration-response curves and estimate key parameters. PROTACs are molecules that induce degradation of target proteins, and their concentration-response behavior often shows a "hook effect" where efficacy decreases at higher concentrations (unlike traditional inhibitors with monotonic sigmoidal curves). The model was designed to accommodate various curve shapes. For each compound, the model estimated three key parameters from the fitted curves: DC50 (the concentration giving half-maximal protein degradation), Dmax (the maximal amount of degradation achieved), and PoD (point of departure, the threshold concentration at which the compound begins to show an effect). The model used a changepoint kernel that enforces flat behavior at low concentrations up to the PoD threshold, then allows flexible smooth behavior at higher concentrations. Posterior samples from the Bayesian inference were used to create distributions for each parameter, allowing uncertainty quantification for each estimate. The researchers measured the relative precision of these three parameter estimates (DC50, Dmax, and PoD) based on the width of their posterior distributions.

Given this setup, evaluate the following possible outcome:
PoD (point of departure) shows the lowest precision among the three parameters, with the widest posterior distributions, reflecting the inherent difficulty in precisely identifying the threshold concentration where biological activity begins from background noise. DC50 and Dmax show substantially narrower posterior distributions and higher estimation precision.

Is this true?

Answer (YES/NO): YES